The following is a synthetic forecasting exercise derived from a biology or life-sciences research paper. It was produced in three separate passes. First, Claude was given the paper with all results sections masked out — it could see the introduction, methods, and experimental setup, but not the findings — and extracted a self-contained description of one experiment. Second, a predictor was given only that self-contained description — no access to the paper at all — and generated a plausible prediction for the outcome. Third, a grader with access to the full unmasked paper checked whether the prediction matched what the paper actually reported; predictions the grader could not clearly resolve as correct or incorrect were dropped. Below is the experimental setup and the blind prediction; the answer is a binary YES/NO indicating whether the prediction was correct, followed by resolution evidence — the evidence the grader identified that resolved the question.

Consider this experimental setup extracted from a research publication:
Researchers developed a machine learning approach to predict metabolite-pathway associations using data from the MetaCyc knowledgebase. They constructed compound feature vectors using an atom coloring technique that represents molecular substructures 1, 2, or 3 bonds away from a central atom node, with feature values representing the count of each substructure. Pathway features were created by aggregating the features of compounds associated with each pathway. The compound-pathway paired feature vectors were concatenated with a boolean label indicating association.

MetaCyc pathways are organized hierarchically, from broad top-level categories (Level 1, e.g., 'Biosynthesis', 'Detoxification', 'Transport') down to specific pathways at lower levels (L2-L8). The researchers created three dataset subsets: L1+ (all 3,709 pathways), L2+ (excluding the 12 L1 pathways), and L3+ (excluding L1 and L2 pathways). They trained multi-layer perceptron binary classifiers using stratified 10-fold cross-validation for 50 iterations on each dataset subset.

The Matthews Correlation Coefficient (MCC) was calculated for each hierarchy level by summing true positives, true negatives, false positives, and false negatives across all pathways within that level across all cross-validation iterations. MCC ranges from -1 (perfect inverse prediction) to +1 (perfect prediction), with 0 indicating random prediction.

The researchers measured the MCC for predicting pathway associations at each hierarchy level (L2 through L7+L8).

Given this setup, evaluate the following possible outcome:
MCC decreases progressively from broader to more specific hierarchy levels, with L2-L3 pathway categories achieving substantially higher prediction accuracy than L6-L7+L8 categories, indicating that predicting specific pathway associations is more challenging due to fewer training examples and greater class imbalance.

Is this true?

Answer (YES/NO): YES